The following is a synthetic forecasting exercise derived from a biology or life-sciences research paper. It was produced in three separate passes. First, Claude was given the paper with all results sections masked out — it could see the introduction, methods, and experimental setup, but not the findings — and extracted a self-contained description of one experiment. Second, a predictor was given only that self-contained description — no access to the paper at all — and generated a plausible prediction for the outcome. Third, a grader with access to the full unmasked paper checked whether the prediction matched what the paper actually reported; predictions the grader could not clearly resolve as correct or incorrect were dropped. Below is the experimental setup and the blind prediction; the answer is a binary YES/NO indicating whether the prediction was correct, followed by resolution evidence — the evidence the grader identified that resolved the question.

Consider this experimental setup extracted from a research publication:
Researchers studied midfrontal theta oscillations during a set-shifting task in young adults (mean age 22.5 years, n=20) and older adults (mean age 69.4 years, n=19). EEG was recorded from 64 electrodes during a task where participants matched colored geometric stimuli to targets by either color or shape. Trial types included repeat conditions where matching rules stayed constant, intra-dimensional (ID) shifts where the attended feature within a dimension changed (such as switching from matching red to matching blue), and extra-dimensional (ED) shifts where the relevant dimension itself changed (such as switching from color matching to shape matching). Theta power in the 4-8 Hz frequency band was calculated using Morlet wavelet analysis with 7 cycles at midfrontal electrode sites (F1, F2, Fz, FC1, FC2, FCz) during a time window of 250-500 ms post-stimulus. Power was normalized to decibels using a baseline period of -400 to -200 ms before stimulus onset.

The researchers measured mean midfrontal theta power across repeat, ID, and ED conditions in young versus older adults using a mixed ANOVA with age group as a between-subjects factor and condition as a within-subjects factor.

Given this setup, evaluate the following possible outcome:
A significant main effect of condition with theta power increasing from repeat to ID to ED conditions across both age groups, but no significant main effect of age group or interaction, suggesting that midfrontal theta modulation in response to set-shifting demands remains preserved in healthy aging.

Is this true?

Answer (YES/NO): NO